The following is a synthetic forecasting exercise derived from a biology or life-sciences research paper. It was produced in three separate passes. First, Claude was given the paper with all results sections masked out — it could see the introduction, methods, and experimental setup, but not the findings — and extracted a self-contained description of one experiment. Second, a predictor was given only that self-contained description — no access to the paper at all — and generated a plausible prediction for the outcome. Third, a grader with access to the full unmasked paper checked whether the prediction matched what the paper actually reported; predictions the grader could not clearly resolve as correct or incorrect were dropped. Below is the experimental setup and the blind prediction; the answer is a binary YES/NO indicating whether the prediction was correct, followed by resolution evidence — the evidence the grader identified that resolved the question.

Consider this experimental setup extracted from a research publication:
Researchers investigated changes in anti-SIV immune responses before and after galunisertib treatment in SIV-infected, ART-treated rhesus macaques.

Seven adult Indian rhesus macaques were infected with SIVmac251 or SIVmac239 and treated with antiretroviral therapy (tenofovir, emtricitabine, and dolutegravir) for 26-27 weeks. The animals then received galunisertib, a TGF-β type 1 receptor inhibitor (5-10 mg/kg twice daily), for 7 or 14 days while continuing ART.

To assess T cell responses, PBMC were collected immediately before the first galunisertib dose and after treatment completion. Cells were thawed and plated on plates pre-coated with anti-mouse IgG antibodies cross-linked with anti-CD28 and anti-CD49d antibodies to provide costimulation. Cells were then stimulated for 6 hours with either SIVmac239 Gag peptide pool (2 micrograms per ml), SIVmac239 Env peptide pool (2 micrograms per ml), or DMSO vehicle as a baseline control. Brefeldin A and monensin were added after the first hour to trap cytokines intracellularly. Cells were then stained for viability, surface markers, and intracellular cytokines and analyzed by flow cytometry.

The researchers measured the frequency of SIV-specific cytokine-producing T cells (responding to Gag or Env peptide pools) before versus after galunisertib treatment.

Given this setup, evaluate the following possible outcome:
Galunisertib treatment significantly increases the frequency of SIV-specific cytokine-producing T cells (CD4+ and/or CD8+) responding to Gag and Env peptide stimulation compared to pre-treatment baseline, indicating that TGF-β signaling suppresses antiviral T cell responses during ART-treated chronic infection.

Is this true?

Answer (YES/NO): YES